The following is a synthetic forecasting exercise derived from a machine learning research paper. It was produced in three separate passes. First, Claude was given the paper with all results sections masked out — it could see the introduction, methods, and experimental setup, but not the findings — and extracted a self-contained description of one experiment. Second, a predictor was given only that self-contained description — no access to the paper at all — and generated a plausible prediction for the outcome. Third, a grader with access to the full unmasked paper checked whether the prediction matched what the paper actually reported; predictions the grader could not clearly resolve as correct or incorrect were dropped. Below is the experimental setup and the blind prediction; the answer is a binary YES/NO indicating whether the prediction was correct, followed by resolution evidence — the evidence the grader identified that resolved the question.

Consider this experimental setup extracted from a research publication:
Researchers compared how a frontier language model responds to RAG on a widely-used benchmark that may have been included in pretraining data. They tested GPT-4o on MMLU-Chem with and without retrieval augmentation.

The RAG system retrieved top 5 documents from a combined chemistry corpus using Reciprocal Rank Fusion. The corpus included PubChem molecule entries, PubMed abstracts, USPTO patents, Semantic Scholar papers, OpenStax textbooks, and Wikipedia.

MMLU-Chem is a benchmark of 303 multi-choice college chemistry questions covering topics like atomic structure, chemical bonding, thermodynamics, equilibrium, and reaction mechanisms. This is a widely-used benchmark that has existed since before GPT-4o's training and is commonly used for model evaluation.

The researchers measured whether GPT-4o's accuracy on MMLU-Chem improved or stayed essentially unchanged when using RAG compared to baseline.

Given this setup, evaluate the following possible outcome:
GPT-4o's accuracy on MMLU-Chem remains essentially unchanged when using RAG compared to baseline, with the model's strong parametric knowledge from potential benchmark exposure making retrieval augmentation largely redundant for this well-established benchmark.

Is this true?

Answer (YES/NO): YES